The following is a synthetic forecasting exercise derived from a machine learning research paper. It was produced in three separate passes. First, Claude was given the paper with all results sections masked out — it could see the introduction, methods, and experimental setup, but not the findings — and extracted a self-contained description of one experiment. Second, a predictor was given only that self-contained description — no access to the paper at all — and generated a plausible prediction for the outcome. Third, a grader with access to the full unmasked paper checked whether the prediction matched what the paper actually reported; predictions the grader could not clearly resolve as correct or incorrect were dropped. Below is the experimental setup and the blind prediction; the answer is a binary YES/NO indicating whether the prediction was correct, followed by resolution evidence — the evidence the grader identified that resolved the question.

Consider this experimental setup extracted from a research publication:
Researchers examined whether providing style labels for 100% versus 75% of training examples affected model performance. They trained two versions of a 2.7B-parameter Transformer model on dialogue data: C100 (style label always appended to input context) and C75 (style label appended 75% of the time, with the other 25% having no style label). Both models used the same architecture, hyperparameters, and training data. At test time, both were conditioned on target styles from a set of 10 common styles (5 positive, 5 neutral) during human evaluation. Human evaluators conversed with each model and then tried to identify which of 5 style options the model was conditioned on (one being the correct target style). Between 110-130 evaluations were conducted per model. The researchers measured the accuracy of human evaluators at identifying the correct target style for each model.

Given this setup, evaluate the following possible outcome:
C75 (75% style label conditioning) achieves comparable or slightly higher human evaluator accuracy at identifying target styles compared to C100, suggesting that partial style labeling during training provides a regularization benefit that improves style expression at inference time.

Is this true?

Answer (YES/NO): NO